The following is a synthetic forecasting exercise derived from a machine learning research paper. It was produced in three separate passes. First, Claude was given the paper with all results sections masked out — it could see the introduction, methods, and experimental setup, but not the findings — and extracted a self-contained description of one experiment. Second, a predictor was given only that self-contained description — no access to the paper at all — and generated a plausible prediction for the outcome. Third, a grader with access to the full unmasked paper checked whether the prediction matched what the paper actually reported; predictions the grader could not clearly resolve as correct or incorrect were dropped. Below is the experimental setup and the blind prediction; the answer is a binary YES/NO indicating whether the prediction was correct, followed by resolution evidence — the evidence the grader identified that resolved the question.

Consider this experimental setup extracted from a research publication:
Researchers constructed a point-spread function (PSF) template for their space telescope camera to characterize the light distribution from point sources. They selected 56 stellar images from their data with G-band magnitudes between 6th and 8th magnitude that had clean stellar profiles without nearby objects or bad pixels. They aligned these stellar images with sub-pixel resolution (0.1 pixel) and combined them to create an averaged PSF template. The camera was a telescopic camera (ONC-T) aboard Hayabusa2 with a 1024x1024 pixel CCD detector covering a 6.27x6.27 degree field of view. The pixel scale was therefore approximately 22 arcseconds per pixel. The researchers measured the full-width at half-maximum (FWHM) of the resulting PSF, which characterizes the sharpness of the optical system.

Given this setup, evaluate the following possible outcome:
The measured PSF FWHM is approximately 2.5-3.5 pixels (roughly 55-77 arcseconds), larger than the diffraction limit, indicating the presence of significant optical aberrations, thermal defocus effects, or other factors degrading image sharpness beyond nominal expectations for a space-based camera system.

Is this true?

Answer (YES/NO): NO